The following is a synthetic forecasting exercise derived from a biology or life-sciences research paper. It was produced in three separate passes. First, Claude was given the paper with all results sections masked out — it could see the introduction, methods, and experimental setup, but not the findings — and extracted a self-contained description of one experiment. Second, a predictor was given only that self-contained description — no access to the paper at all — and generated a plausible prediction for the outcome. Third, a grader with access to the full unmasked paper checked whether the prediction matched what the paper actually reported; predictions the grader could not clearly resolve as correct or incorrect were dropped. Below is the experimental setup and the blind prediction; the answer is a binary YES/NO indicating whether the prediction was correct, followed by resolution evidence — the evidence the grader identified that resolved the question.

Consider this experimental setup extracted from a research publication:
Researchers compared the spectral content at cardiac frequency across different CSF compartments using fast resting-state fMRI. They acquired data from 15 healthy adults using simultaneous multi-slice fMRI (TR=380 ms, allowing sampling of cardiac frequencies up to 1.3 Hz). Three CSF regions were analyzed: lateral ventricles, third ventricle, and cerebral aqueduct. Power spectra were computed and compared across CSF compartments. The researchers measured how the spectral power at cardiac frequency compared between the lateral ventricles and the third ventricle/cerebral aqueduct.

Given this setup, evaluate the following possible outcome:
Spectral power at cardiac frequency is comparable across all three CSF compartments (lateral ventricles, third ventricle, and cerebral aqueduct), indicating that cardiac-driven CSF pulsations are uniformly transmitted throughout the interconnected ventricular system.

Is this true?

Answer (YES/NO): NO